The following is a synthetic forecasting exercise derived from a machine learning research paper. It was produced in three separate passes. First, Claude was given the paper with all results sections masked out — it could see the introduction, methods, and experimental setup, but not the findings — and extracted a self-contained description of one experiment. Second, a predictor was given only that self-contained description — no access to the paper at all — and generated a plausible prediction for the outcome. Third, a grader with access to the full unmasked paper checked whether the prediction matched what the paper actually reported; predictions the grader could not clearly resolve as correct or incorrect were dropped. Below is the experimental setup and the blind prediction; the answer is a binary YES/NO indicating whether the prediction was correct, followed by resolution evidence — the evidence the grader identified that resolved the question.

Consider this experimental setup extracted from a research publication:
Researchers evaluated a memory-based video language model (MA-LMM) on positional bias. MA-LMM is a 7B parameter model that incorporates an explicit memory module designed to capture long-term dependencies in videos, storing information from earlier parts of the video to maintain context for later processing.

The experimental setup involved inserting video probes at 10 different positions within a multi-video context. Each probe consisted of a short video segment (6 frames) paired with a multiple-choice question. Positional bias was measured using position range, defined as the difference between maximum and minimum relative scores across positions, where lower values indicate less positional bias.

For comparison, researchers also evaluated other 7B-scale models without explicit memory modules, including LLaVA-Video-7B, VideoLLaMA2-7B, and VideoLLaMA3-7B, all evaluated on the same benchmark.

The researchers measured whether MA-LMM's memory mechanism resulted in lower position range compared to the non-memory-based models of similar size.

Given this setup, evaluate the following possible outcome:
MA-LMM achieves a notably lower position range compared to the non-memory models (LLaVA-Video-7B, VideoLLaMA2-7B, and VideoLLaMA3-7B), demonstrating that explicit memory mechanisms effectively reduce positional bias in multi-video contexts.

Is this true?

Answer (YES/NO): NO